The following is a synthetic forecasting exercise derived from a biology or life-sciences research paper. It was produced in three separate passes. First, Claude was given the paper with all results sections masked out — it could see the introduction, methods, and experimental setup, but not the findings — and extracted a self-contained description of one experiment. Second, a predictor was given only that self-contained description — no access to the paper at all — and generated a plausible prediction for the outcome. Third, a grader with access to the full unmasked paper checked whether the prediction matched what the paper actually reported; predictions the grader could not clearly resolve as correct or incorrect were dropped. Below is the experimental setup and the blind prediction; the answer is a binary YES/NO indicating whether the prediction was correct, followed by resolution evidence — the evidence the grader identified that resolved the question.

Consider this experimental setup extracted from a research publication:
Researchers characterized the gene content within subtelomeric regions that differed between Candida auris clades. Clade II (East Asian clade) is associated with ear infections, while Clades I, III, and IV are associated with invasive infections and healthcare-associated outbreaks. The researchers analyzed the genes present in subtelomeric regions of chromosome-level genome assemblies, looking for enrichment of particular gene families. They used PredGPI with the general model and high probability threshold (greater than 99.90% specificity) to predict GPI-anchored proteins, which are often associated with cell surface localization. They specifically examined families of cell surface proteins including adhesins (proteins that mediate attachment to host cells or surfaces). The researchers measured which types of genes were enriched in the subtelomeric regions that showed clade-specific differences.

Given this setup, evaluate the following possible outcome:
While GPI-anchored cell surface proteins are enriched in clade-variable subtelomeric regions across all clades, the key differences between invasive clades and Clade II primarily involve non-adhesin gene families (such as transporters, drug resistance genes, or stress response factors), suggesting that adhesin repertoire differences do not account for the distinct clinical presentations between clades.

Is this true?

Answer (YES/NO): NO